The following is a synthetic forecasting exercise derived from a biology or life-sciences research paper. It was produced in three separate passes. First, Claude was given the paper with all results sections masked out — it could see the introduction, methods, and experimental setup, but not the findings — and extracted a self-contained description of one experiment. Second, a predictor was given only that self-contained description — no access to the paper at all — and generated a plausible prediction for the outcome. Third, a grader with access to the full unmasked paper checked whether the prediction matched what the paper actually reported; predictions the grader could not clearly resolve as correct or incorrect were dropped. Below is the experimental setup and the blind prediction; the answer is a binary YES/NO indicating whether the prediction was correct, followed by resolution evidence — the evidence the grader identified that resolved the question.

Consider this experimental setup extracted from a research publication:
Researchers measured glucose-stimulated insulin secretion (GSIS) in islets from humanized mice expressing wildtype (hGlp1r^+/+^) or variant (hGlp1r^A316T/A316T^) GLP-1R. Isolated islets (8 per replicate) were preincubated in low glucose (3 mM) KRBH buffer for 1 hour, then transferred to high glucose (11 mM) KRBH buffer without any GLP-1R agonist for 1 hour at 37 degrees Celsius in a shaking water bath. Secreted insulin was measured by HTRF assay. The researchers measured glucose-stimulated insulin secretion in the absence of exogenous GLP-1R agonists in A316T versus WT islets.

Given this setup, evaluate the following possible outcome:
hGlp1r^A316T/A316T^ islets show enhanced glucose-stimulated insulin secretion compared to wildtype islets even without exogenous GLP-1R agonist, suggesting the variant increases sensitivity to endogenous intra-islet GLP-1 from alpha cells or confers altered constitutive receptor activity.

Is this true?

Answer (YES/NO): YES